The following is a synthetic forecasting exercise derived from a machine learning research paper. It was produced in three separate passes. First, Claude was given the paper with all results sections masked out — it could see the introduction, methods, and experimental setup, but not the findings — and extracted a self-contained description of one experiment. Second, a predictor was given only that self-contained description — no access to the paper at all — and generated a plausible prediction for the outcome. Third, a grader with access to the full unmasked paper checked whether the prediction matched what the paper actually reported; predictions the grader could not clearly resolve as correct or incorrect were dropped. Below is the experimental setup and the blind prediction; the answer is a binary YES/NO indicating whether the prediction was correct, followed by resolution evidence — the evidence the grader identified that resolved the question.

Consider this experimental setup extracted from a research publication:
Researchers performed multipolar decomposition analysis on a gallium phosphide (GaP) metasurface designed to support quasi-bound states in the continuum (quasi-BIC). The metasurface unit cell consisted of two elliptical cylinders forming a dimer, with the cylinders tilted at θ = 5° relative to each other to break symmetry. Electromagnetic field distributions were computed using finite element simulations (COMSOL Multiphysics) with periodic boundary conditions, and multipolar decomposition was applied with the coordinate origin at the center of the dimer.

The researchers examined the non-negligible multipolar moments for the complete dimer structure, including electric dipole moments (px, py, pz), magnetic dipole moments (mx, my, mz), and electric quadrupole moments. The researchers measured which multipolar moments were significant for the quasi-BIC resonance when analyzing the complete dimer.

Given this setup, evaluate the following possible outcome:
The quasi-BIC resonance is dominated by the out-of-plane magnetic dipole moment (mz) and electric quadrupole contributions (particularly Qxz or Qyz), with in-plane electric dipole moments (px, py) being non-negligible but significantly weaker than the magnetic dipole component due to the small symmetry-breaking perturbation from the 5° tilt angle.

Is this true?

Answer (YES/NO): NO